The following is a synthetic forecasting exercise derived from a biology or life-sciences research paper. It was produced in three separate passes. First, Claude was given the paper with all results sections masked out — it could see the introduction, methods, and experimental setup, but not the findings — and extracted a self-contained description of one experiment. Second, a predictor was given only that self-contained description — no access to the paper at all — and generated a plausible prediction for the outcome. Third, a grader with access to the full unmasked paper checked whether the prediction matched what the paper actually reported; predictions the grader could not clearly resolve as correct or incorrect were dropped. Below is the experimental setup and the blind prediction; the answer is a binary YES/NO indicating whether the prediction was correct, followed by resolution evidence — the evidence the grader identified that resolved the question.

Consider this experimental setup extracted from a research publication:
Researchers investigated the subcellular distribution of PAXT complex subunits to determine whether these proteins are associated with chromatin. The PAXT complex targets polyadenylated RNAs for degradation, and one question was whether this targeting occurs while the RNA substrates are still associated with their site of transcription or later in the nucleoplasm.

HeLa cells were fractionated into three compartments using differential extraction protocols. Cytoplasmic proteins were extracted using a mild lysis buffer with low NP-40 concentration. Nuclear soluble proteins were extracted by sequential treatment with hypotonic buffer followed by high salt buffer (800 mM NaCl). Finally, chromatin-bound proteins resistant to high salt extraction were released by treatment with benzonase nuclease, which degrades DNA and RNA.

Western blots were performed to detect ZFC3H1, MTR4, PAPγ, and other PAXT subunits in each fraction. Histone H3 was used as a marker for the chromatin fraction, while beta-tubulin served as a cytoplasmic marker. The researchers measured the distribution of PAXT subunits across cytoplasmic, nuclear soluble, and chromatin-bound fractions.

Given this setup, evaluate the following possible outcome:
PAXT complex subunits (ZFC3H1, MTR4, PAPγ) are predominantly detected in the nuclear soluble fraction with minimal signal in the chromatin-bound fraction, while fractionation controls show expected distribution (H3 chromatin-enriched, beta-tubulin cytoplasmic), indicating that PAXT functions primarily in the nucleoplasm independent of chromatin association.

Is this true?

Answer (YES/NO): NO